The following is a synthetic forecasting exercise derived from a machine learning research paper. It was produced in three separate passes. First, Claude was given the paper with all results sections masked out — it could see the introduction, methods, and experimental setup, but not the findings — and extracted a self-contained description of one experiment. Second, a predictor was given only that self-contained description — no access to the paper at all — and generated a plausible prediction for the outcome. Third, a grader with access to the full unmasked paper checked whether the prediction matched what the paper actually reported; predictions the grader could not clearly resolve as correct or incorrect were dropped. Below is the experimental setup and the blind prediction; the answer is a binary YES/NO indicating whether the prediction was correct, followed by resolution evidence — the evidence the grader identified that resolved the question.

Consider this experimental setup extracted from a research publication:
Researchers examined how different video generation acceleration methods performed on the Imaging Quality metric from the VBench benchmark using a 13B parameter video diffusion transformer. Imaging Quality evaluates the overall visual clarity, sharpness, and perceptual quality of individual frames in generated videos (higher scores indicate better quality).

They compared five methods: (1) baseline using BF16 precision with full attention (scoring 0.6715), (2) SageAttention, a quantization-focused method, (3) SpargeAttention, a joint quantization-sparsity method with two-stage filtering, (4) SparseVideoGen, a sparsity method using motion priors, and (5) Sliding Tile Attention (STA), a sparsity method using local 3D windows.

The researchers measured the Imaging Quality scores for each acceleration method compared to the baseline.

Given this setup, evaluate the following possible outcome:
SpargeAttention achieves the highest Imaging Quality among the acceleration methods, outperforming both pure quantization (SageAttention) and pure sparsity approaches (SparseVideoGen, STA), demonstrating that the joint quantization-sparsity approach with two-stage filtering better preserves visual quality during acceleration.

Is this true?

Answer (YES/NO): NO